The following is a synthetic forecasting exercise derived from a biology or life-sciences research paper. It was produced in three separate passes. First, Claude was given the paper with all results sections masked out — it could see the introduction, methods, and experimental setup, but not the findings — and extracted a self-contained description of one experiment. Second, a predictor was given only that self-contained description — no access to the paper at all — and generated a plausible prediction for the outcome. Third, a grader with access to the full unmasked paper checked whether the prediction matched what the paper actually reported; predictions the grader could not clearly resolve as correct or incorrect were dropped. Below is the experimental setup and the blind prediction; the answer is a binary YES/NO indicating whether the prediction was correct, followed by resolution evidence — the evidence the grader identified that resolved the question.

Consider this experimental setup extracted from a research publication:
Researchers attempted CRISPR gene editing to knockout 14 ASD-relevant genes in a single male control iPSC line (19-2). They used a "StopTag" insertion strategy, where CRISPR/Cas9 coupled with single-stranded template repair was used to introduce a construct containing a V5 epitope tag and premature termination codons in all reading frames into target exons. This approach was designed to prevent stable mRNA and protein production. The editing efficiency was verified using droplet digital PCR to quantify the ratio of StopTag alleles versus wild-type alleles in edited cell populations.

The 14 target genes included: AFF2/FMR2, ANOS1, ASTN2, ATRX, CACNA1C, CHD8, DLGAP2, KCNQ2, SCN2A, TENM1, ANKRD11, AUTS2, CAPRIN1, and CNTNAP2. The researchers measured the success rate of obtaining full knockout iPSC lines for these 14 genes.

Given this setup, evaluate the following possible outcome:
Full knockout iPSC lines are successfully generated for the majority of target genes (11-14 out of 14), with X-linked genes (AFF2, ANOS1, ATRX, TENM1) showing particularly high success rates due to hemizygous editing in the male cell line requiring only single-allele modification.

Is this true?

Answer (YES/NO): NO